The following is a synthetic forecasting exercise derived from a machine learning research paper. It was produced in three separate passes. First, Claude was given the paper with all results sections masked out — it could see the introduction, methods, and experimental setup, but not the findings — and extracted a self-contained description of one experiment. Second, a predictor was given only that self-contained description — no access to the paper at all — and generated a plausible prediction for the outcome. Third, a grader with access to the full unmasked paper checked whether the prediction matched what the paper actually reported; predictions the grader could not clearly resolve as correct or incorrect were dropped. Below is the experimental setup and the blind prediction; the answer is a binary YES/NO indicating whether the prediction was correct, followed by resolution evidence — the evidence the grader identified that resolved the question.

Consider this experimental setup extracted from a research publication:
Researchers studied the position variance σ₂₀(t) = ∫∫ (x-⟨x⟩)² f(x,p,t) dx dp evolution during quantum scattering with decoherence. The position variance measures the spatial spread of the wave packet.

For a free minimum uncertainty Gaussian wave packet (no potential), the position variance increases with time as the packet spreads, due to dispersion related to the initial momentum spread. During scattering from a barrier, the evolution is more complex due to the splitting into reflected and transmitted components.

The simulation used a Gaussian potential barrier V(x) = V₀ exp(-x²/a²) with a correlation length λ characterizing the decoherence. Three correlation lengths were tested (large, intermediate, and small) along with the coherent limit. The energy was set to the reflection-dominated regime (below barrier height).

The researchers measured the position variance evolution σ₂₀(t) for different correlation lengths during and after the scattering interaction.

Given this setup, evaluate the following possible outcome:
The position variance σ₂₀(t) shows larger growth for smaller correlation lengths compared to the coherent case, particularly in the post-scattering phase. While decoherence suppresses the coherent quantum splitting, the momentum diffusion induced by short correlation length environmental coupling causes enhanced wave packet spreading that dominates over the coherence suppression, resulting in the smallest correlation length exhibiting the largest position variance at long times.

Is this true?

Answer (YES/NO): YES